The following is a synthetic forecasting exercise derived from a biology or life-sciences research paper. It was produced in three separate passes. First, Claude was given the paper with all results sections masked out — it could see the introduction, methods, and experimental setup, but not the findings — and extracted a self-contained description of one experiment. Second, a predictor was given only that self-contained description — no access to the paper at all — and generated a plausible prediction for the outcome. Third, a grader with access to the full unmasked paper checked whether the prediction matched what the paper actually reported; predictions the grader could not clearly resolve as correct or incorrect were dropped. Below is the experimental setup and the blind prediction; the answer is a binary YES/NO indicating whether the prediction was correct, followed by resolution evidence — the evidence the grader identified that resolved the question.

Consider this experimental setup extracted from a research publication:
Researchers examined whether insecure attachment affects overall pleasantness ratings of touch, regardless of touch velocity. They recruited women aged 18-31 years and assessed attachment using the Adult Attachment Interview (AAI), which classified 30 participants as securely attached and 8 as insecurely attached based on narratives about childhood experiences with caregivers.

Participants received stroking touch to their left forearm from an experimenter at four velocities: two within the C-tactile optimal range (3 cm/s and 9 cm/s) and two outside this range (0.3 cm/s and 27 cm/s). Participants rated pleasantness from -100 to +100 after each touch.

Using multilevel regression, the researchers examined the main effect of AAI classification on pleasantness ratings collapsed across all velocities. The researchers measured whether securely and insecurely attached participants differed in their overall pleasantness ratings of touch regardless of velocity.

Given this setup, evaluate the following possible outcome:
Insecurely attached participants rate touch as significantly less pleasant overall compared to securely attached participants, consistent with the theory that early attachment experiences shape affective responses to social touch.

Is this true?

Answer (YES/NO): NO